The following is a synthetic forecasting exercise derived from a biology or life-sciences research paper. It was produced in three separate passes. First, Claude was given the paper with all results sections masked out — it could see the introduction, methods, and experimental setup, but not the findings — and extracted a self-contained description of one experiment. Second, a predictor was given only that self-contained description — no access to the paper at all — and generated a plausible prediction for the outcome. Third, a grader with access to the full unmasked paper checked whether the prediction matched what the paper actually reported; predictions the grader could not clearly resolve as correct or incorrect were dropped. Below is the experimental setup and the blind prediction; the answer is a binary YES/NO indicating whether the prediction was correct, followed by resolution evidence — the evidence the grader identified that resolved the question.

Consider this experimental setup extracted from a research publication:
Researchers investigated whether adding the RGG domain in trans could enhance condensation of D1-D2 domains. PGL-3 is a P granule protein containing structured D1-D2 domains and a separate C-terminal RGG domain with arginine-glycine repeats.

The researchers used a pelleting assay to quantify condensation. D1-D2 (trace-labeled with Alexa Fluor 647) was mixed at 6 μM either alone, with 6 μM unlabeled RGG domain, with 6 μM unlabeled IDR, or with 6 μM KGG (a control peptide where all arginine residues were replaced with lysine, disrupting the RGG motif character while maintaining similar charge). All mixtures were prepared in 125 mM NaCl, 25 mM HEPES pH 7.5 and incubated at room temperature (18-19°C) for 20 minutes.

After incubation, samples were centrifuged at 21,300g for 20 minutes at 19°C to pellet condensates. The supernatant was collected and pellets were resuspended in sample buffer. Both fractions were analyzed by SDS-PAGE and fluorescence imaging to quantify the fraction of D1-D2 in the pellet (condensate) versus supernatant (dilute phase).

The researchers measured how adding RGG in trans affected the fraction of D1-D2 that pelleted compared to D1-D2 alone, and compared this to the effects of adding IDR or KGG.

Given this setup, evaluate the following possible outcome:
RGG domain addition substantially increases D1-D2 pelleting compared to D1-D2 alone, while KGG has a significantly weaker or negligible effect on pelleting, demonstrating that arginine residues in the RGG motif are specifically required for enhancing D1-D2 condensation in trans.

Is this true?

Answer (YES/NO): NO